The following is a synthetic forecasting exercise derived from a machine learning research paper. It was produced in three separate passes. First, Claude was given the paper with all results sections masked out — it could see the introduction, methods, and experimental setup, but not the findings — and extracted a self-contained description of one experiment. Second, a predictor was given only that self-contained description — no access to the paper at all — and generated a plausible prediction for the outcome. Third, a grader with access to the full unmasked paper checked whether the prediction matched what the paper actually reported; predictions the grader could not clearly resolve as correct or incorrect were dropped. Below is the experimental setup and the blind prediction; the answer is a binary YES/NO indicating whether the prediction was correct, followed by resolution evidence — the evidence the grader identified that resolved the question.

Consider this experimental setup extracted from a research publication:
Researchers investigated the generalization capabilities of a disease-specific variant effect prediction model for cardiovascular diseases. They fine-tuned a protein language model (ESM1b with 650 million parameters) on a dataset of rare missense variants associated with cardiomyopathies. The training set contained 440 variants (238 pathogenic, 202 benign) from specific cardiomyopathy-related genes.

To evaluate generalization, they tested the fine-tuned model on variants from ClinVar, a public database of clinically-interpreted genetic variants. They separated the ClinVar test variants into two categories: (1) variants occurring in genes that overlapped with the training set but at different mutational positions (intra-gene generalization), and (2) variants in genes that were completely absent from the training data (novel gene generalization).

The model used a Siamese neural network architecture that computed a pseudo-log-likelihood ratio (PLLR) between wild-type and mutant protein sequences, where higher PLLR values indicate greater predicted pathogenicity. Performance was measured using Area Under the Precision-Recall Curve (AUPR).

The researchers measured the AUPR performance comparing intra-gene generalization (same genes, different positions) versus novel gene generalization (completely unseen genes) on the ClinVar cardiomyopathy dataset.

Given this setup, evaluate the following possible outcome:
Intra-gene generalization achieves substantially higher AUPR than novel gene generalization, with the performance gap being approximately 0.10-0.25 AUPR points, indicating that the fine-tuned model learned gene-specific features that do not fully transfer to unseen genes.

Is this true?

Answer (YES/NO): NO